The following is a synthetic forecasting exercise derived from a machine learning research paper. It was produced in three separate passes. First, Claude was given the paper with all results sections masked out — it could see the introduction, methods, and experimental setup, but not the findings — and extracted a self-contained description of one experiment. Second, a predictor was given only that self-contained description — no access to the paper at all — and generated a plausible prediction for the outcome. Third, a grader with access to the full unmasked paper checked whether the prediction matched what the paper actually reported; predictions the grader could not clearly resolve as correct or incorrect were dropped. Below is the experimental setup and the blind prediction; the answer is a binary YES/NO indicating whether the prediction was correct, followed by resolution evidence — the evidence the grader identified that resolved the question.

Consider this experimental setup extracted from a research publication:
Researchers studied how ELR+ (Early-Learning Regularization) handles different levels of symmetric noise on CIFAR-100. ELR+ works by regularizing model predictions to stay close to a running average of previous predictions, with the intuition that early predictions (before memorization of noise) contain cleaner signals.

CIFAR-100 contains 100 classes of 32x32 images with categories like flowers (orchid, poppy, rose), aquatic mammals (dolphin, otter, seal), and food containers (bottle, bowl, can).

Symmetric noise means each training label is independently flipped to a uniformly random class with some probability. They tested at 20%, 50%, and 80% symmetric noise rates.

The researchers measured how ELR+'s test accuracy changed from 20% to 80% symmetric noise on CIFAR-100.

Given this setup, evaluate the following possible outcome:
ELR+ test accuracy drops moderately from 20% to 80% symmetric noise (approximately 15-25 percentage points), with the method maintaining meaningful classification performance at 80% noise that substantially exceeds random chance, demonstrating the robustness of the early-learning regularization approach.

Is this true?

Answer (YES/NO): NO